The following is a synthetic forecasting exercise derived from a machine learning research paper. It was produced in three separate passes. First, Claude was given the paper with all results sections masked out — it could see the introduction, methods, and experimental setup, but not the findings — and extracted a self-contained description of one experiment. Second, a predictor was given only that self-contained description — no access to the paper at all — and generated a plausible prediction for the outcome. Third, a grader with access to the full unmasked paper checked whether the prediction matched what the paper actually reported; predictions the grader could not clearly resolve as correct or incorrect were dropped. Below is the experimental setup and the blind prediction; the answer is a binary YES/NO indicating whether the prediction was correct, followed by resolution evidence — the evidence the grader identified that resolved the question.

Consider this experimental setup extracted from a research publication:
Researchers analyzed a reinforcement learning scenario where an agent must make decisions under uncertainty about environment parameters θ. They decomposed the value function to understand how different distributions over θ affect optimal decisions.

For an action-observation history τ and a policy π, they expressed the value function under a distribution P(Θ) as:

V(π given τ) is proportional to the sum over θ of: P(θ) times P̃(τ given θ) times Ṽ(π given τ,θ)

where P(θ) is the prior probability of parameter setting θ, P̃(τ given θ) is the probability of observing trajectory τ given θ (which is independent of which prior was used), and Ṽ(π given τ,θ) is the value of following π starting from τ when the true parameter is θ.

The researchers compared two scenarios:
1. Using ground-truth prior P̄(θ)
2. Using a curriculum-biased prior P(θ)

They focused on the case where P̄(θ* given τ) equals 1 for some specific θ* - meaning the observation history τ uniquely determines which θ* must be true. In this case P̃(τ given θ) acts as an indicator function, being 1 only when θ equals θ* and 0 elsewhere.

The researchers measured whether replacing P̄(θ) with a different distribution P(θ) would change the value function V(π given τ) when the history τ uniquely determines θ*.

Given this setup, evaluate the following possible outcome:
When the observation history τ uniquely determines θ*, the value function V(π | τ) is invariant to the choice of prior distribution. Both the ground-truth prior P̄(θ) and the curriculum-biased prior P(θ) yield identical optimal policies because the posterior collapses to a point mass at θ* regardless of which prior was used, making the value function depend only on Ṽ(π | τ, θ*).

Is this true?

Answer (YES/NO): YES